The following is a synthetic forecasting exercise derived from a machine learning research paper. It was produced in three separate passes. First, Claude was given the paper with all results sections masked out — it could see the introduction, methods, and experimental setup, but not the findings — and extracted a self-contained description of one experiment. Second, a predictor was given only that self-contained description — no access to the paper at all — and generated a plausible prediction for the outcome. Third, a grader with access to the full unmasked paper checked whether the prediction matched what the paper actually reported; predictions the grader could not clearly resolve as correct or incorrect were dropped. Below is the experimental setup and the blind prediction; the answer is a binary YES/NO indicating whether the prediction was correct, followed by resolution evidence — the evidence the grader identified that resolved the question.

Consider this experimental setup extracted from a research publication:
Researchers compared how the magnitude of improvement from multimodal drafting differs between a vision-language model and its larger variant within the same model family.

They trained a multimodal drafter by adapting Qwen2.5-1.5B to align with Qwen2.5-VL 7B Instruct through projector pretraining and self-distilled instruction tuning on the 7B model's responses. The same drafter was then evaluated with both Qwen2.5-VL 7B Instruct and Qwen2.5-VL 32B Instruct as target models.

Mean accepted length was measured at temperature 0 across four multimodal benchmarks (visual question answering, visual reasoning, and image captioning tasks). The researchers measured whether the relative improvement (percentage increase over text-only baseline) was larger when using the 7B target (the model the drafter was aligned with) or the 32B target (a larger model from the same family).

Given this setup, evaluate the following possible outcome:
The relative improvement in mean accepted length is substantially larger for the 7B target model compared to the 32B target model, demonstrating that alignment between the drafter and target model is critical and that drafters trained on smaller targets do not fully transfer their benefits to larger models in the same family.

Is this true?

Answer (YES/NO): YES